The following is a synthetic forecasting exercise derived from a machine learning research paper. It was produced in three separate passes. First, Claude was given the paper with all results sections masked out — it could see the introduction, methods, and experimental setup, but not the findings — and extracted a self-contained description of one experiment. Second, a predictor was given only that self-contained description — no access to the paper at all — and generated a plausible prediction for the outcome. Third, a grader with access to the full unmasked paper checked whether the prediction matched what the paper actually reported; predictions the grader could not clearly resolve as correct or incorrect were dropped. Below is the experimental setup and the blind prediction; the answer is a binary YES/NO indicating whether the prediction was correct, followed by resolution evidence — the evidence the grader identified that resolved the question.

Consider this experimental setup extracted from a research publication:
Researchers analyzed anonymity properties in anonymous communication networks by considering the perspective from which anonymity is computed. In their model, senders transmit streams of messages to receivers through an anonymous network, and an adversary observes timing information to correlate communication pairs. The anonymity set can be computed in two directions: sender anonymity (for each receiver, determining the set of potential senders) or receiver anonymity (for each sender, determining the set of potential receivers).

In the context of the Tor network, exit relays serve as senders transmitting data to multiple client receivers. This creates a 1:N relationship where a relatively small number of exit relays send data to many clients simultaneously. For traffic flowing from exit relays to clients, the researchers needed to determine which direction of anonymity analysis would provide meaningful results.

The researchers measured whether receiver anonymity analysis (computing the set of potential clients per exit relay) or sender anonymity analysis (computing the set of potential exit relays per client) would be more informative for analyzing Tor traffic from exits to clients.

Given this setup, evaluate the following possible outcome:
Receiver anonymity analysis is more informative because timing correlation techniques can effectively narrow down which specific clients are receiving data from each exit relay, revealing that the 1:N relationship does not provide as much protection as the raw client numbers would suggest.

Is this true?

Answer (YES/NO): NO